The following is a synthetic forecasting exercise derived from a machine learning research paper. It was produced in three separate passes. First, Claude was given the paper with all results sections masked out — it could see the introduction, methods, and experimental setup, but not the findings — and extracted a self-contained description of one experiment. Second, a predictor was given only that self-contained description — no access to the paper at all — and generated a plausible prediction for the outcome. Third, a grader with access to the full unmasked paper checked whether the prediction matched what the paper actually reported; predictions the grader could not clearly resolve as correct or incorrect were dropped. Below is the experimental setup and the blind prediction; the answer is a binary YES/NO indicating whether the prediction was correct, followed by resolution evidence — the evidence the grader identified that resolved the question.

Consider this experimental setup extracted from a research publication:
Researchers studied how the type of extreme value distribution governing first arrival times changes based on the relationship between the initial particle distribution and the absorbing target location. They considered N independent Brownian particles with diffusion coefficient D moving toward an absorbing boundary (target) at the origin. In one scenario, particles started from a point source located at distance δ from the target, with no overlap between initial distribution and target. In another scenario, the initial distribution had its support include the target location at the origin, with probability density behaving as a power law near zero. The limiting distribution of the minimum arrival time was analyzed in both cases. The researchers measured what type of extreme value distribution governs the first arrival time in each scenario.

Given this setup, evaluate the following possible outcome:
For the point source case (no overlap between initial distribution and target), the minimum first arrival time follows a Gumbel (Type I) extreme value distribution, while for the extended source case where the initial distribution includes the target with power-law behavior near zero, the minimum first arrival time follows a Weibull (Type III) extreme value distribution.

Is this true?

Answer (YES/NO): YES